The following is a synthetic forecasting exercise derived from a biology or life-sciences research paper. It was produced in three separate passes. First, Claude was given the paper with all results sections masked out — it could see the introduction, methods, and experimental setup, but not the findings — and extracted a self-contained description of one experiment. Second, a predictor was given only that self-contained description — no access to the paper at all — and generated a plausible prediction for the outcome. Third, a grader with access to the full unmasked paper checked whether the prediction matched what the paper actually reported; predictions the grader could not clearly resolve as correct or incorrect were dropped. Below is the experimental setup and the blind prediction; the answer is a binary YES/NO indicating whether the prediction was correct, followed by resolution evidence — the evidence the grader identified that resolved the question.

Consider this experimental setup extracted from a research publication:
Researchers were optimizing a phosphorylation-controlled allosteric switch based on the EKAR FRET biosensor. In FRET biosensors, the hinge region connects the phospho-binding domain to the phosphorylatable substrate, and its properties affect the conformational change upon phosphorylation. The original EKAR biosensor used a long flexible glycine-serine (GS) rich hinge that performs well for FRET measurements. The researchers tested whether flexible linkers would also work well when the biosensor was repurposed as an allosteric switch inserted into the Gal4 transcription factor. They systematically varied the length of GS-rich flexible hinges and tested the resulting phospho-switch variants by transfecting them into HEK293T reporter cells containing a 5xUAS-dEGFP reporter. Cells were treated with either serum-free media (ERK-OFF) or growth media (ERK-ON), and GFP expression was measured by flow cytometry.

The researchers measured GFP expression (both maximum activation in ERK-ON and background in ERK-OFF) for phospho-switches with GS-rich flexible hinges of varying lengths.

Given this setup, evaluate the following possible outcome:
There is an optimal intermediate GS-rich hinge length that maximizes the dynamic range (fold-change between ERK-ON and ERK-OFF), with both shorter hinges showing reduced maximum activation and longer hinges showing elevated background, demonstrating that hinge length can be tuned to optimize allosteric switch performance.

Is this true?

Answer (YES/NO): NO